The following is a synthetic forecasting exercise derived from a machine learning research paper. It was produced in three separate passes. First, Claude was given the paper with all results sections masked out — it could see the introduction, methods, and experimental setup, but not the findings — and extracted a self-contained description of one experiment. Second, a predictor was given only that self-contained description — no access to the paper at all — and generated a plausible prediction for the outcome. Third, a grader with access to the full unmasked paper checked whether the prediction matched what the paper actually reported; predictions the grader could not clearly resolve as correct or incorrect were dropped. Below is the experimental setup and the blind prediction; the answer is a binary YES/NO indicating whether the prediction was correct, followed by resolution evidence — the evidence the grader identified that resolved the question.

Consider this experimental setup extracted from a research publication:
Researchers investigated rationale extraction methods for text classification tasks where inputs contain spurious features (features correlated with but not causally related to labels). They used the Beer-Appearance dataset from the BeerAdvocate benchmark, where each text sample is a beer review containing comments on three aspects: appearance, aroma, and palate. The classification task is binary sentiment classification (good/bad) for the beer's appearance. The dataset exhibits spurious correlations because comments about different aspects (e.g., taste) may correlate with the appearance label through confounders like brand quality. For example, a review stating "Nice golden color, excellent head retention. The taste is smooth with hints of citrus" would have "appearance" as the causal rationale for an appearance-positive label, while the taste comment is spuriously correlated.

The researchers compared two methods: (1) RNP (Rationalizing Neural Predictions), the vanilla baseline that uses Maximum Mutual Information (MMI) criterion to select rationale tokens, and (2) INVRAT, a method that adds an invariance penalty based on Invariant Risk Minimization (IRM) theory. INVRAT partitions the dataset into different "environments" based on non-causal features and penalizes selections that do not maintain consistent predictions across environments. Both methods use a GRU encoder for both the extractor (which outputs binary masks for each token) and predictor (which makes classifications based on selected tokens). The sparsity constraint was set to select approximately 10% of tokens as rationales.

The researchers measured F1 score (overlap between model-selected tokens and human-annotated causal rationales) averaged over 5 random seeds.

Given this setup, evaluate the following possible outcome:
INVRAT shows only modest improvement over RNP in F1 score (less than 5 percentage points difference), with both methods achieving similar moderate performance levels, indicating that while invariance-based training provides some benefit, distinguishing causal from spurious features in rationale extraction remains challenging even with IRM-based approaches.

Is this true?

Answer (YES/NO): NO